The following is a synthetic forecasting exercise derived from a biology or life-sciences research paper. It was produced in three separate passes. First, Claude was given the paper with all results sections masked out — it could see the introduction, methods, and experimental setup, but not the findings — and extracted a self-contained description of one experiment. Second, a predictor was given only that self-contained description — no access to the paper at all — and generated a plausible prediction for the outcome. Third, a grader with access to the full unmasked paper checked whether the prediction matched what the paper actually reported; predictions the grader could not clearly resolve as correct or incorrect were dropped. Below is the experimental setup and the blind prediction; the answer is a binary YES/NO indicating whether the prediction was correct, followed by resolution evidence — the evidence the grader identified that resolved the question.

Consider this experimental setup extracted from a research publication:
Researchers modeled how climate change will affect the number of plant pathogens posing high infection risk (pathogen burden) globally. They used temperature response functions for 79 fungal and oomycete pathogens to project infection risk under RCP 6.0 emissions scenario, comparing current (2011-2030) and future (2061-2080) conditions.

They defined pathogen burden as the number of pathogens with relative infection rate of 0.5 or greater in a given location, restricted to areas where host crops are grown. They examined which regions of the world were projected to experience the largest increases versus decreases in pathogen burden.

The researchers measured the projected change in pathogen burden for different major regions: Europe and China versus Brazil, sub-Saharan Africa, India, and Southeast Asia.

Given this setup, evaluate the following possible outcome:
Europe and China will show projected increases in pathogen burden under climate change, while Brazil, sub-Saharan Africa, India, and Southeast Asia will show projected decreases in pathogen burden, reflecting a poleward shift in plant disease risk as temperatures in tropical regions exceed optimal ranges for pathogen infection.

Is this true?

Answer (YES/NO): YES